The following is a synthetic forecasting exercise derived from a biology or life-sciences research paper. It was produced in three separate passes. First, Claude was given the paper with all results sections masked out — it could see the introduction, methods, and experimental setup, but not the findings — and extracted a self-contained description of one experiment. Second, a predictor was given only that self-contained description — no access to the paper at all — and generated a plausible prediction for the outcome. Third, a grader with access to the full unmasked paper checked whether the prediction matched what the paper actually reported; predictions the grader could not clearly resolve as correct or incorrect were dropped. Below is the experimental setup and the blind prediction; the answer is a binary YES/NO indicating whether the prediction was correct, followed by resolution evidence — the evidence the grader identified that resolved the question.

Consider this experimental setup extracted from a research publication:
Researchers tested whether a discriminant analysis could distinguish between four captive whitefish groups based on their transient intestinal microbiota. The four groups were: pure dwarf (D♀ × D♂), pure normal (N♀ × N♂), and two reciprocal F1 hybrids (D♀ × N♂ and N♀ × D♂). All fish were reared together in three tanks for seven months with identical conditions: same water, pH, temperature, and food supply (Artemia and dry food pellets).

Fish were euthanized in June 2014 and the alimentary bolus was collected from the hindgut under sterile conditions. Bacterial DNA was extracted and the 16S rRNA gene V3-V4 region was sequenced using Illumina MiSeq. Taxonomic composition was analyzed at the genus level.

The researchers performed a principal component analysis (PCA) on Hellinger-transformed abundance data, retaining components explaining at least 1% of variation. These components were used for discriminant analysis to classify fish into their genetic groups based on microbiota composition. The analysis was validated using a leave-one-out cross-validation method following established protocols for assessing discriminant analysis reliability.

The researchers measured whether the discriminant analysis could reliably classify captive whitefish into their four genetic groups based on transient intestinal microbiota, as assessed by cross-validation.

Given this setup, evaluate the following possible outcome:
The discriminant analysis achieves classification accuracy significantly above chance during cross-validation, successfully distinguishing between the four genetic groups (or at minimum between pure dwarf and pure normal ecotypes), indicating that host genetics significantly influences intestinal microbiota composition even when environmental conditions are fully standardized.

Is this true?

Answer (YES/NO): NO